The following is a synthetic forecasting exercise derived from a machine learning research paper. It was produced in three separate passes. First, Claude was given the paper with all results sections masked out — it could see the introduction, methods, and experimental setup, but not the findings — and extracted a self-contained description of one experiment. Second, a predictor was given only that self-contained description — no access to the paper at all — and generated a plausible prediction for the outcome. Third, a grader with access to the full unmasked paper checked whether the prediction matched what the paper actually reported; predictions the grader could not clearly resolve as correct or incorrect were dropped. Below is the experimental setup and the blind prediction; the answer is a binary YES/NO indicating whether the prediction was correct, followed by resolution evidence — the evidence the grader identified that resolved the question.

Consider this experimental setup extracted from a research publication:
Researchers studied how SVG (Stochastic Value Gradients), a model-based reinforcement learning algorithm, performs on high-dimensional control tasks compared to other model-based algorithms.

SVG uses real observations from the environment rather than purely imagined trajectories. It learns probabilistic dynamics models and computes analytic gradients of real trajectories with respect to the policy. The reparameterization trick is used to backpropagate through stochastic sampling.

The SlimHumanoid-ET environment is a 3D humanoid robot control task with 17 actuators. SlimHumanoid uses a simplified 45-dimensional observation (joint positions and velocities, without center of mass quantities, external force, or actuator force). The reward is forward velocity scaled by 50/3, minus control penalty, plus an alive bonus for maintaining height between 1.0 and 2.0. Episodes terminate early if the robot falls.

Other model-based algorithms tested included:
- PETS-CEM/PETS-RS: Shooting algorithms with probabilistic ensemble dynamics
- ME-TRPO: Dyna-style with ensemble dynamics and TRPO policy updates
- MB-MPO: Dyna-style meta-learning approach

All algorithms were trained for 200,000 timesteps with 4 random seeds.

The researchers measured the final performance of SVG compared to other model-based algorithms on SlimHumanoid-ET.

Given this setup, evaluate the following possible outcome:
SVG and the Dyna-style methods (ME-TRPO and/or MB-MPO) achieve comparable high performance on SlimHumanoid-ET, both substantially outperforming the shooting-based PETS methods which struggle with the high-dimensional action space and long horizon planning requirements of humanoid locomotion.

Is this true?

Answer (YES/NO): NO